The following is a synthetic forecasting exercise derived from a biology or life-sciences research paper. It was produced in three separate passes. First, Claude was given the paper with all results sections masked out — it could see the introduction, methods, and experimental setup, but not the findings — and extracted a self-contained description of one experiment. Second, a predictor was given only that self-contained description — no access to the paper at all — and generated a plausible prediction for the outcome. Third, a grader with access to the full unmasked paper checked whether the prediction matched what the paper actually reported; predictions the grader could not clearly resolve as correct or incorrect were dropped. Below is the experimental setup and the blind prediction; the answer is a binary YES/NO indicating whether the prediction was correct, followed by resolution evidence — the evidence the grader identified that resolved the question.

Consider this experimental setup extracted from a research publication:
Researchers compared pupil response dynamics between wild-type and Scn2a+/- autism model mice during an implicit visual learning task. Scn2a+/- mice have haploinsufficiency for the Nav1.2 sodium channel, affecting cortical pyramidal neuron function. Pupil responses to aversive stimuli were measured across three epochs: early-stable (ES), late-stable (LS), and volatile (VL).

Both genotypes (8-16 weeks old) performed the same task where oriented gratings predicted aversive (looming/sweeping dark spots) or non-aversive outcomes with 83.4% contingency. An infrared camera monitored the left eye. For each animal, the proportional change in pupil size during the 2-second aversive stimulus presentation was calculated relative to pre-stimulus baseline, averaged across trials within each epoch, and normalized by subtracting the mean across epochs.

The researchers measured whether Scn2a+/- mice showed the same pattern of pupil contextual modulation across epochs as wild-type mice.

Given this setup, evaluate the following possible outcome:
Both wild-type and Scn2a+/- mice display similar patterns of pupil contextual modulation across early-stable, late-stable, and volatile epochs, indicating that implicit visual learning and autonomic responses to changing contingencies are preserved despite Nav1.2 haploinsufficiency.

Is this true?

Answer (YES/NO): NO